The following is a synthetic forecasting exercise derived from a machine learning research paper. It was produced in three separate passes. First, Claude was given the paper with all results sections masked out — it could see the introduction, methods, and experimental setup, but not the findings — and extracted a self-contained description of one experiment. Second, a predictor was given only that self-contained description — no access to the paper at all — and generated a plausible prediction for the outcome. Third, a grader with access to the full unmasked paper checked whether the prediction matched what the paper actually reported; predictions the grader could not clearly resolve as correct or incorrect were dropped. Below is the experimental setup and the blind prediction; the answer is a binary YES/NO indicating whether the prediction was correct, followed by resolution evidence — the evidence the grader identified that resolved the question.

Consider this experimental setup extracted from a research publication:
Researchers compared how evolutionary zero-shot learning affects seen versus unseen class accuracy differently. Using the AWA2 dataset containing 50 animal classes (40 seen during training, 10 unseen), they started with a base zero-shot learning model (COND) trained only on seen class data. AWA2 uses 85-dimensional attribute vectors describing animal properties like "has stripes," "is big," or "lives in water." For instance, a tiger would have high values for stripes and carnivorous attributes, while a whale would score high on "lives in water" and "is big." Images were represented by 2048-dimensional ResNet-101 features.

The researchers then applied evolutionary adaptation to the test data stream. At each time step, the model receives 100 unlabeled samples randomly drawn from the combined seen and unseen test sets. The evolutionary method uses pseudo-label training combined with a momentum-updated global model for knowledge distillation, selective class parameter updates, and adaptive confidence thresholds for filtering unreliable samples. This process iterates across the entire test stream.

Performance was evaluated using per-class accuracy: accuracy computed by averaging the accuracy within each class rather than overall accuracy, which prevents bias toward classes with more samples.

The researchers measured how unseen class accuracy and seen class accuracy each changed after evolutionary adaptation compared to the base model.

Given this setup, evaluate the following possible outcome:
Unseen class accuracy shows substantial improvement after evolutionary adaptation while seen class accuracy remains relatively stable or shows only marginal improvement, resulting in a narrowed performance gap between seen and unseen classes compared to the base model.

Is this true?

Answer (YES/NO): YES